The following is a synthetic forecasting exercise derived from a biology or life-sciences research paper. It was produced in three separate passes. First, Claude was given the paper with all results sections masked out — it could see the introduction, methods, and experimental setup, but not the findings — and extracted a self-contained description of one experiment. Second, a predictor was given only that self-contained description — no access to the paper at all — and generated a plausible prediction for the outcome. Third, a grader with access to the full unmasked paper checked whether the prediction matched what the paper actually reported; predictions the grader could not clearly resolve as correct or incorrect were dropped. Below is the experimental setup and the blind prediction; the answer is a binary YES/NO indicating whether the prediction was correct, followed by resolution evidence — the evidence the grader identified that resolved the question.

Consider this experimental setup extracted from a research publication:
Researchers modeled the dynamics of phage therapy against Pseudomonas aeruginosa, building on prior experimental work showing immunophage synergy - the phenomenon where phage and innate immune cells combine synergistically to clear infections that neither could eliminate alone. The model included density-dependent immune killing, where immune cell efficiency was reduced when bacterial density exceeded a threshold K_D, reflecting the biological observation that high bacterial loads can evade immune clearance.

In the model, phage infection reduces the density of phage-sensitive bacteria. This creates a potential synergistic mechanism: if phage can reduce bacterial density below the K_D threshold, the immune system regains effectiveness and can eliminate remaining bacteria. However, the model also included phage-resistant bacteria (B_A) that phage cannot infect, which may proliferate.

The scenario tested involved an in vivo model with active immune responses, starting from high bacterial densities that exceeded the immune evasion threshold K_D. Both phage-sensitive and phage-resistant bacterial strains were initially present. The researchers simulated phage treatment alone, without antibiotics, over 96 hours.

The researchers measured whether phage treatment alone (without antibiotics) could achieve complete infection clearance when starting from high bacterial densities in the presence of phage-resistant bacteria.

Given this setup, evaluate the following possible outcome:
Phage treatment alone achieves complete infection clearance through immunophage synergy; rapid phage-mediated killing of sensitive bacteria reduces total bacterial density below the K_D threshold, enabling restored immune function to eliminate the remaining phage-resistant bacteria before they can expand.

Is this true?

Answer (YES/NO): YES